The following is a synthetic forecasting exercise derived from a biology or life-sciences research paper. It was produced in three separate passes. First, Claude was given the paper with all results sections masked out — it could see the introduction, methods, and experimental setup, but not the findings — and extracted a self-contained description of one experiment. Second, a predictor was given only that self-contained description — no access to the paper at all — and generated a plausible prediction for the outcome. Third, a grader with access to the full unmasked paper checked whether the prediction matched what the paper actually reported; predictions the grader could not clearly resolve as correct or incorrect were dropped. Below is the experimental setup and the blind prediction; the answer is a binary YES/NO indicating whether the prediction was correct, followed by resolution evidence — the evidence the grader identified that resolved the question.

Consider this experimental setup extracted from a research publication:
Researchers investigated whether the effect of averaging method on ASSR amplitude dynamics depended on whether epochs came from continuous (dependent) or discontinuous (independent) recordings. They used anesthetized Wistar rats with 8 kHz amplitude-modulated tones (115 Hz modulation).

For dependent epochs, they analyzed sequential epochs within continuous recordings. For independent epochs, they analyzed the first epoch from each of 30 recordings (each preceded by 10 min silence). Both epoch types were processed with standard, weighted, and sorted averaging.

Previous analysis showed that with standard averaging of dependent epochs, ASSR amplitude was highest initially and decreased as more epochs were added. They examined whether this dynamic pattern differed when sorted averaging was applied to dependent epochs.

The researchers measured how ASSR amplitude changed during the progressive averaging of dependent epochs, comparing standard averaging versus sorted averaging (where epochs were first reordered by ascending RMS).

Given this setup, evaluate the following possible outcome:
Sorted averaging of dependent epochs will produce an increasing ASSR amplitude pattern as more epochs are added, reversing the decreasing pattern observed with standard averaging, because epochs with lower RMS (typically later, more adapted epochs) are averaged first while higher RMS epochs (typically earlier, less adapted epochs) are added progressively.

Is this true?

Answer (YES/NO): NO